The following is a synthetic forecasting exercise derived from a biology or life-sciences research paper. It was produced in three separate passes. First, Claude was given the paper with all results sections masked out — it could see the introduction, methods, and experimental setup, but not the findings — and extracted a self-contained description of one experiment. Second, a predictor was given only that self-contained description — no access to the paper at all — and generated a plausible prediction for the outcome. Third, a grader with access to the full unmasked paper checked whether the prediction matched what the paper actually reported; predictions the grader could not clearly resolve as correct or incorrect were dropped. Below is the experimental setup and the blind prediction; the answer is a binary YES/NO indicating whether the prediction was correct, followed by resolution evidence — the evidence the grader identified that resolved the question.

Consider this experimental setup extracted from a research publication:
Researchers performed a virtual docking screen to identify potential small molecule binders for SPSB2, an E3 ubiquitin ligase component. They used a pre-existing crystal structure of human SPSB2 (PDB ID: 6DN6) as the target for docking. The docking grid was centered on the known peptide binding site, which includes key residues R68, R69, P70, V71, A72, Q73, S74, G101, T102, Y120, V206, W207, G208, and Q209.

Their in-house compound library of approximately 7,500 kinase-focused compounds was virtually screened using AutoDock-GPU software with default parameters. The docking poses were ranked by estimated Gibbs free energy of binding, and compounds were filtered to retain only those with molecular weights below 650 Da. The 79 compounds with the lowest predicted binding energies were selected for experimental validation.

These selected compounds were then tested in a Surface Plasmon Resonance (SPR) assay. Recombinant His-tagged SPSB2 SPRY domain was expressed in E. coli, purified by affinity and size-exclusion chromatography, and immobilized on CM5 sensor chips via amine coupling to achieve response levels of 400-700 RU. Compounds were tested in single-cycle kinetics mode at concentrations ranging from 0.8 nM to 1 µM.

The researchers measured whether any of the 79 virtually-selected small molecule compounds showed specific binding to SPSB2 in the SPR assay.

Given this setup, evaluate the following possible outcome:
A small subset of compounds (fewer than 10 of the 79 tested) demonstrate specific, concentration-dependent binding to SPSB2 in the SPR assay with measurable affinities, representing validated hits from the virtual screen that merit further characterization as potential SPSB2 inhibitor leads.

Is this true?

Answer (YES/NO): NO